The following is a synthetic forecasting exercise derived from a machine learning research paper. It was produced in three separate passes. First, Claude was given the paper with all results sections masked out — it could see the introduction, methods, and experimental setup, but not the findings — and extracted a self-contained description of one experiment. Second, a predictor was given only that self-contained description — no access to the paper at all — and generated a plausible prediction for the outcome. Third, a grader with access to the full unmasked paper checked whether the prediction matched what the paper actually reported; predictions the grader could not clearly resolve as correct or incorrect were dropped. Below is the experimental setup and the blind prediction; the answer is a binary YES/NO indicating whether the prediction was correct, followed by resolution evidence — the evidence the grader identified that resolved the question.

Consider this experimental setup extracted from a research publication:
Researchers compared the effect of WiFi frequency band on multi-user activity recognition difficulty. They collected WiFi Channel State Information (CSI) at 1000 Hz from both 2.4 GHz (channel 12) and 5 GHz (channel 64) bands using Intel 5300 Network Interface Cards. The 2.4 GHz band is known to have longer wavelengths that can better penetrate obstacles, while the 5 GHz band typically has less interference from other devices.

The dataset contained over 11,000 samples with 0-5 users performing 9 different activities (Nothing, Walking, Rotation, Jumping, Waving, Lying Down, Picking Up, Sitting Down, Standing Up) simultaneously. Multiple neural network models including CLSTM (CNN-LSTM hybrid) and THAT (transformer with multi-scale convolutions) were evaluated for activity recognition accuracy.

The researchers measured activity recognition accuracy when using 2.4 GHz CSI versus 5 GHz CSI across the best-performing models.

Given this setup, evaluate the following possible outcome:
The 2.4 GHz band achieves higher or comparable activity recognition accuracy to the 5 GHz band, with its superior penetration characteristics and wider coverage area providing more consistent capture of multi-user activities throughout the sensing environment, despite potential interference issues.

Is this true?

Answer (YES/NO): NO